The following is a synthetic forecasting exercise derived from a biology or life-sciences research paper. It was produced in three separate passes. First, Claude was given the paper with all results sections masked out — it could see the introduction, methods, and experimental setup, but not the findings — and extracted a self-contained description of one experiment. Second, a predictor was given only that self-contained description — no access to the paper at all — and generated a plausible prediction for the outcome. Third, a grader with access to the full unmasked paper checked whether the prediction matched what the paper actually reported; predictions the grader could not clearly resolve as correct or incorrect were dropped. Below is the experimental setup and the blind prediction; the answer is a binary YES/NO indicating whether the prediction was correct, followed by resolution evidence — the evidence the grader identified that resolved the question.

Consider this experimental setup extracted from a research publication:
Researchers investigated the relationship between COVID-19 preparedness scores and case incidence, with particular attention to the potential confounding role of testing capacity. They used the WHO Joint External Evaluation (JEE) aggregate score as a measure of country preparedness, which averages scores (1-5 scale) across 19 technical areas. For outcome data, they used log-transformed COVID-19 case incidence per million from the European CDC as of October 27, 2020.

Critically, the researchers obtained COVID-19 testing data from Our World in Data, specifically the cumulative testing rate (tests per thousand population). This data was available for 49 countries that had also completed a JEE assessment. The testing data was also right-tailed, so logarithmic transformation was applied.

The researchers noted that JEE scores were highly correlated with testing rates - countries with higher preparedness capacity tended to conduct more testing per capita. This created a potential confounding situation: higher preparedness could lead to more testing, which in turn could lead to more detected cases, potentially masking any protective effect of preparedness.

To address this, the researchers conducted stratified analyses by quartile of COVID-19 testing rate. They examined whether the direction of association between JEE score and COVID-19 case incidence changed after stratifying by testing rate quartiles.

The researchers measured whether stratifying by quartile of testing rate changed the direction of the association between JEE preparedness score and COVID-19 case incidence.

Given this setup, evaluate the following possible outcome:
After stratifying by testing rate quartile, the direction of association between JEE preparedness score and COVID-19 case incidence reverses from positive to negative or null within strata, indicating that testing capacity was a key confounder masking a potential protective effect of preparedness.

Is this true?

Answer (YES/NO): YES